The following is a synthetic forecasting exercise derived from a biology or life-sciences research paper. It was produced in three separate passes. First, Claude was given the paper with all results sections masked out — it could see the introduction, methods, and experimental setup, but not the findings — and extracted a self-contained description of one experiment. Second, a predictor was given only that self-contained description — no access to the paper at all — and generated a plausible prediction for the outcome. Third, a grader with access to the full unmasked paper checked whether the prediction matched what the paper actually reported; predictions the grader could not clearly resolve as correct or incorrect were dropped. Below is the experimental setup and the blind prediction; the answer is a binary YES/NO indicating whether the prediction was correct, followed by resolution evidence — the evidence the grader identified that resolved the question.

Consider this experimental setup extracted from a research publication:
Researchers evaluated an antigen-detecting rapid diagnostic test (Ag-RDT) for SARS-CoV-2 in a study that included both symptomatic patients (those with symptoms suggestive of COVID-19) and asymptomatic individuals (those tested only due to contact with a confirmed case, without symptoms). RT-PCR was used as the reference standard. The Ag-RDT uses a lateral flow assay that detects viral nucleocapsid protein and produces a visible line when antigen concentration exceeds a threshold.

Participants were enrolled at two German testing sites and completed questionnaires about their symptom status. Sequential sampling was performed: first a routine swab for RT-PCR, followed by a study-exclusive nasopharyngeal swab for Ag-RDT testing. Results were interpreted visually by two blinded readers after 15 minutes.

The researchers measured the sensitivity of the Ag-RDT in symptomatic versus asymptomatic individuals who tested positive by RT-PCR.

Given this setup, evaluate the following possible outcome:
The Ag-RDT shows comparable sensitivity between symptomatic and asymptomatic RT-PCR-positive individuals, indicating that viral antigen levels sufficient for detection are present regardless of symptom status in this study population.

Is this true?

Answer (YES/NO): YES